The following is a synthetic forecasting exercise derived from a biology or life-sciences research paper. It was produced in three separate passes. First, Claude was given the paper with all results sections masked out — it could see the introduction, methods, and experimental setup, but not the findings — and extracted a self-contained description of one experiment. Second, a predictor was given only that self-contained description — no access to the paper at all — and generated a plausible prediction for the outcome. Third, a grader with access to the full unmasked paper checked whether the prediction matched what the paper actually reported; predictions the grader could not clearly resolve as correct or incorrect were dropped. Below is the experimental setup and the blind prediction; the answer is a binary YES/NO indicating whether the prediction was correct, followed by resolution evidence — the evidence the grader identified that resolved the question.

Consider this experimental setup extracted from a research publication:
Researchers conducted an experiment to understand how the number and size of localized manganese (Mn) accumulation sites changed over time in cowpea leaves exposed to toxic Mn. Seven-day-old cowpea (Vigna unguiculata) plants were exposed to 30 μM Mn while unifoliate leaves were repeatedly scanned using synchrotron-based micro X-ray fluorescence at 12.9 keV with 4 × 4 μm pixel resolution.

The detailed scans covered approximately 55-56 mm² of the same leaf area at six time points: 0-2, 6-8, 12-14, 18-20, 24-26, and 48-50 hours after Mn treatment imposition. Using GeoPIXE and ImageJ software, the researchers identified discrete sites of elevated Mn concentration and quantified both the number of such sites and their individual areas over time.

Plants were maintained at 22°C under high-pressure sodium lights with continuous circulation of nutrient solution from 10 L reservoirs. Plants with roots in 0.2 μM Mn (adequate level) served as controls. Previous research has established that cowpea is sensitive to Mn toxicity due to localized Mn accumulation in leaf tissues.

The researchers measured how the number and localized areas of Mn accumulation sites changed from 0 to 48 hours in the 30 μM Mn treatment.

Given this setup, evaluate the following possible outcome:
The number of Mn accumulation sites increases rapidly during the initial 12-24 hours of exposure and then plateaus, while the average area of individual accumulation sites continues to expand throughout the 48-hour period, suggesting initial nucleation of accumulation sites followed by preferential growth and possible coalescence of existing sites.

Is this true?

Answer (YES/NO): NO